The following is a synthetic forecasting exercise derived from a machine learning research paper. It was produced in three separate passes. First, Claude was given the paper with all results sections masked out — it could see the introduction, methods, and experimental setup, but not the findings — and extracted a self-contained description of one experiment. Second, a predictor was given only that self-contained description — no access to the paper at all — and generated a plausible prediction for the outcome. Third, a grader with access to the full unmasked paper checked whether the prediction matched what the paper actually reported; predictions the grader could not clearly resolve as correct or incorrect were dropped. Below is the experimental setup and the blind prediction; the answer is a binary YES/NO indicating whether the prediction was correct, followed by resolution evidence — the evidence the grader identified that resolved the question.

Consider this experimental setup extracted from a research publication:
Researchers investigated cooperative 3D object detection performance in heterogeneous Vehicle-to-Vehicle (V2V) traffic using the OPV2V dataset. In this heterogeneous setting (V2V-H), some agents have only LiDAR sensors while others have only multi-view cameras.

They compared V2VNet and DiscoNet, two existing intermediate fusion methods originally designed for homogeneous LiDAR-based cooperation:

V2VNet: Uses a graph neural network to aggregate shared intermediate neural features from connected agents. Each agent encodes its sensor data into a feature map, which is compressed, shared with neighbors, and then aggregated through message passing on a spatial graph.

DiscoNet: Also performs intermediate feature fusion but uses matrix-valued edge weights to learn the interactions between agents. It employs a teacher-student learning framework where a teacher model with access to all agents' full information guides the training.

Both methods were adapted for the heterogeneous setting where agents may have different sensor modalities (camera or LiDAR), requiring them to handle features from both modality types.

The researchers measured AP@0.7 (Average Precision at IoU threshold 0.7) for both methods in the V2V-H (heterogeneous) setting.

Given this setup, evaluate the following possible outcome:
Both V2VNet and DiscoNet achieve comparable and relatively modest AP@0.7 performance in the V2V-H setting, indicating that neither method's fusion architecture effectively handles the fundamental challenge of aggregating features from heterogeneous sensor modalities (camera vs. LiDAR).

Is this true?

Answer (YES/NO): NO